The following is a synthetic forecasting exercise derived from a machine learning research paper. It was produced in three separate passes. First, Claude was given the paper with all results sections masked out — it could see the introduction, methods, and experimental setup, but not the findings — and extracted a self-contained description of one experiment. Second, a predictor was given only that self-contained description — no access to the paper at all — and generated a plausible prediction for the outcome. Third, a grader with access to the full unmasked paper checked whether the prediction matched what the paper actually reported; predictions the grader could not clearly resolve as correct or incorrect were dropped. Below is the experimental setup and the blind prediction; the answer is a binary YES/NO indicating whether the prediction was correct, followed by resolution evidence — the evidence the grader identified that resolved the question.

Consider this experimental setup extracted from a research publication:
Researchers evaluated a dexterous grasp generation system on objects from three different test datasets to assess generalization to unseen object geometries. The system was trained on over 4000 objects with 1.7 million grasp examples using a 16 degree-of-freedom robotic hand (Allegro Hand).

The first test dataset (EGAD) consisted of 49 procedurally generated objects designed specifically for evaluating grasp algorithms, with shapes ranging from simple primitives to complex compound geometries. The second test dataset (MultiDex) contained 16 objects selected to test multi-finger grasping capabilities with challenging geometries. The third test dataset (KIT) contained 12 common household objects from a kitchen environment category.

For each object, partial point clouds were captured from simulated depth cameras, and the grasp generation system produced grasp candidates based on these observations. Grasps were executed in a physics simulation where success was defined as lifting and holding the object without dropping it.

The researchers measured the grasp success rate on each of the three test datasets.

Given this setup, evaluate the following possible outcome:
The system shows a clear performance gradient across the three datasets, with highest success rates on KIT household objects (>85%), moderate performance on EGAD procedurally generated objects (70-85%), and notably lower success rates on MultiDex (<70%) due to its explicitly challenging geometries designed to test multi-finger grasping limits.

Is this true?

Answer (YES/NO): NO